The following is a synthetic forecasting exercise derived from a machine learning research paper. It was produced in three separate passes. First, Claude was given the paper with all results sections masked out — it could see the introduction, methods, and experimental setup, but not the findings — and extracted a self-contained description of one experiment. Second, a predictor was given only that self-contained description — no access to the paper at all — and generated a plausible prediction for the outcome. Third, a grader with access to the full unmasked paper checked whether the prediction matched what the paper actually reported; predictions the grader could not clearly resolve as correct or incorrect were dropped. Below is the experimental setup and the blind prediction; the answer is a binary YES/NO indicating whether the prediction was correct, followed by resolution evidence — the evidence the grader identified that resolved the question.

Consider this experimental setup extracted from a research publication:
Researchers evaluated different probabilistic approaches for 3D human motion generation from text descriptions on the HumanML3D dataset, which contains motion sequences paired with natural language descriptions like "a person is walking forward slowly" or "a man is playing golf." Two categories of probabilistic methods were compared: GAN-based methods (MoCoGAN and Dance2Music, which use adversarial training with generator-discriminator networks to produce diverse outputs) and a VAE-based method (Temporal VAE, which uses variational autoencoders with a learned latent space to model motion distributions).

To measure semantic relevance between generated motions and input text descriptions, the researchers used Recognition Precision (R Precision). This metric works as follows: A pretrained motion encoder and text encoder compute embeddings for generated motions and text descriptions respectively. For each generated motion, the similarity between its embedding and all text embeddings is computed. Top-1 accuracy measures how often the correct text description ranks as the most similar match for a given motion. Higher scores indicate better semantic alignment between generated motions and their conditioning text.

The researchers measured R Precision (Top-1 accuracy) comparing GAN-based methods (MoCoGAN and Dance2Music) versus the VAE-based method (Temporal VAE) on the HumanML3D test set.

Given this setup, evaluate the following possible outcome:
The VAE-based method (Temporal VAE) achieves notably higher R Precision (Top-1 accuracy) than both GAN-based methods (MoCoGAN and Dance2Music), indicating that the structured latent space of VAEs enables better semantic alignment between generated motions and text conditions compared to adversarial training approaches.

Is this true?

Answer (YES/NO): YES